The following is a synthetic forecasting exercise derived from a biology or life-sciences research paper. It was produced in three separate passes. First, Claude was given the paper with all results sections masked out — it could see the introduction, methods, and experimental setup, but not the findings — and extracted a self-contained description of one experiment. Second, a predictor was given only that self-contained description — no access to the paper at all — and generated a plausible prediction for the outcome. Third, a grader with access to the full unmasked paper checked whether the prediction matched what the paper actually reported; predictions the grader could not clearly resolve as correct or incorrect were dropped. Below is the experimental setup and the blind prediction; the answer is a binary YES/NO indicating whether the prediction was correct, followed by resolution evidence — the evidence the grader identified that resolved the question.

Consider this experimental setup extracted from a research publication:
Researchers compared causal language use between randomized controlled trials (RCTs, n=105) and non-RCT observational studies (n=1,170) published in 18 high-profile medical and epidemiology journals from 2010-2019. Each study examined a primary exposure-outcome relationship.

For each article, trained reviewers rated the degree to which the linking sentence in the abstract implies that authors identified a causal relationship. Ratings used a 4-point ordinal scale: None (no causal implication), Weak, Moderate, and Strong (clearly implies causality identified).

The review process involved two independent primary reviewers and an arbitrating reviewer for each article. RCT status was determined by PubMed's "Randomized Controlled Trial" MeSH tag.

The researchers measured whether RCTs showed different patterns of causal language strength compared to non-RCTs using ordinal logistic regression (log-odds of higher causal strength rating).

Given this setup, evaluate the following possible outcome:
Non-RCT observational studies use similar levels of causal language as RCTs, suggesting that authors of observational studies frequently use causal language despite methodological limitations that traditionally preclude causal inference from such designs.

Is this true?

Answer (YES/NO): NO